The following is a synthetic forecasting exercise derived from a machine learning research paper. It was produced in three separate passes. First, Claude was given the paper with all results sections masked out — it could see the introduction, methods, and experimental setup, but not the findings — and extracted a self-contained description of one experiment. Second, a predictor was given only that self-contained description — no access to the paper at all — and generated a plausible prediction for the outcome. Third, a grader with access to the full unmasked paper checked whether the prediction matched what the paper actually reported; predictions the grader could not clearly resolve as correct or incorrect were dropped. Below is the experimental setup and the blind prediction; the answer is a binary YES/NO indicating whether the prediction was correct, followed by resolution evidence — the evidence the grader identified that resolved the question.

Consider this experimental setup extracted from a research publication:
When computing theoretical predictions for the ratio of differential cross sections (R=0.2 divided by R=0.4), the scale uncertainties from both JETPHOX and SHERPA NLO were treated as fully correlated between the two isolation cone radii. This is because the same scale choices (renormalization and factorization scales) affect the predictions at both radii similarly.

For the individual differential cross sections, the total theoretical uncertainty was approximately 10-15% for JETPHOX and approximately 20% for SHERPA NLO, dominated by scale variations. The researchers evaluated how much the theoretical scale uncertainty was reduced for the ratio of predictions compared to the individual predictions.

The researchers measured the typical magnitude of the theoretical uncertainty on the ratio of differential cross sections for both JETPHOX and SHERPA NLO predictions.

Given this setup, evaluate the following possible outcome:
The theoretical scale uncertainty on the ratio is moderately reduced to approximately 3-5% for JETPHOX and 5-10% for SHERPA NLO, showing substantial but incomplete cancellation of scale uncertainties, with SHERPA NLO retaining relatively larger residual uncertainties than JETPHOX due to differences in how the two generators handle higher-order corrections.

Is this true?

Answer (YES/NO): NO